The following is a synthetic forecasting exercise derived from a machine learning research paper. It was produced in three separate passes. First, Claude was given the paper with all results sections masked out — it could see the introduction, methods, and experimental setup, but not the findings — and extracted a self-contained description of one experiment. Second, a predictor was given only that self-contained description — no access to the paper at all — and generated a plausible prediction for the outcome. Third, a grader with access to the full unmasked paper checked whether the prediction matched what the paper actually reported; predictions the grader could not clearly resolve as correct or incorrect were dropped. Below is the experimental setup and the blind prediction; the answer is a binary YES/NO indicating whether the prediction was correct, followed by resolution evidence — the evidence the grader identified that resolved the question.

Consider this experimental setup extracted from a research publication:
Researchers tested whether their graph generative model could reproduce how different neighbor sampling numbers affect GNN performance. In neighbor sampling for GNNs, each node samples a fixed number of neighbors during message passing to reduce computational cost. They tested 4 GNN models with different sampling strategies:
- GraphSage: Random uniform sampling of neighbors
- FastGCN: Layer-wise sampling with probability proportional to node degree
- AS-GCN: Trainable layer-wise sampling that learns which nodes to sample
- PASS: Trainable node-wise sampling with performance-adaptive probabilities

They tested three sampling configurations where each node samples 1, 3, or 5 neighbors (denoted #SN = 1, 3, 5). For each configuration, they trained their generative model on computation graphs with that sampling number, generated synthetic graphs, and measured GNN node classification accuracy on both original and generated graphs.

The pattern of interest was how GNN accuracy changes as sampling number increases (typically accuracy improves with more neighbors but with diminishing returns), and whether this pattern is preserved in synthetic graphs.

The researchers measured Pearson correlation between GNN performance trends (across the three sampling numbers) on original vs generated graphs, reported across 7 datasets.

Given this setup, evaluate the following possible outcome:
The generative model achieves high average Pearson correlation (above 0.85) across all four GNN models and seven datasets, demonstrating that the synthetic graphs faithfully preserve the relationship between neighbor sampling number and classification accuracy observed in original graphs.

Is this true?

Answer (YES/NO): YES